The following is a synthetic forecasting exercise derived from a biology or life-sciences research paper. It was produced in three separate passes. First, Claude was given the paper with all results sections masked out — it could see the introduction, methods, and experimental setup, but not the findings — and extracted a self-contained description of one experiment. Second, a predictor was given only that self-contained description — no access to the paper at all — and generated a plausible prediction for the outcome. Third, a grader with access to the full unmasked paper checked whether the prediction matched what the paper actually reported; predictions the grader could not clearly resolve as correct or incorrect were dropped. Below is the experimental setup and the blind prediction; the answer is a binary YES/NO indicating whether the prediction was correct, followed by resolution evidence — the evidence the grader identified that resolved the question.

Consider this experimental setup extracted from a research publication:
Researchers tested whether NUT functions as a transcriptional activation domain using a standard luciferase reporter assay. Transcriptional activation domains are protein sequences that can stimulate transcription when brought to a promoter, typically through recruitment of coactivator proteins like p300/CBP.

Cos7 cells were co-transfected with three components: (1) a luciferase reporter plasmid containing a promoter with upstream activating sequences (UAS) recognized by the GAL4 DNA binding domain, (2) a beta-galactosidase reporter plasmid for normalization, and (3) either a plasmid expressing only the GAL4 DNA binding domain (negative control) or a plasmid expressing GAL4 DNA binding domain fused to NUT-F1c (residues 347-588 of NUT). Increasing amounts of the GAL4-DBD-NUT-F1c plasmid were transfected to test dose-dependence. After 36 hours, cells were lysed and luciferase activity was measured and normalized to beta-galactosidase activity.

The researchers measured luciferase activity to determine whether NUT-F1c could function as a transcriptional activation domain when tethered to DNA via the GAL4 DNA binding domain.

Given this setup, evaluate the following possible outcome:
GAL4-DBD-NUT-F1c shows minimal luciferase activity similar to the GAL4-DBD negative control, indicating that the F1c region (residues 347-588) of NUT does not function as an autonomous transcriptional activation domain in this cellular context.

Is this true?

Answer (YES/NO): NO